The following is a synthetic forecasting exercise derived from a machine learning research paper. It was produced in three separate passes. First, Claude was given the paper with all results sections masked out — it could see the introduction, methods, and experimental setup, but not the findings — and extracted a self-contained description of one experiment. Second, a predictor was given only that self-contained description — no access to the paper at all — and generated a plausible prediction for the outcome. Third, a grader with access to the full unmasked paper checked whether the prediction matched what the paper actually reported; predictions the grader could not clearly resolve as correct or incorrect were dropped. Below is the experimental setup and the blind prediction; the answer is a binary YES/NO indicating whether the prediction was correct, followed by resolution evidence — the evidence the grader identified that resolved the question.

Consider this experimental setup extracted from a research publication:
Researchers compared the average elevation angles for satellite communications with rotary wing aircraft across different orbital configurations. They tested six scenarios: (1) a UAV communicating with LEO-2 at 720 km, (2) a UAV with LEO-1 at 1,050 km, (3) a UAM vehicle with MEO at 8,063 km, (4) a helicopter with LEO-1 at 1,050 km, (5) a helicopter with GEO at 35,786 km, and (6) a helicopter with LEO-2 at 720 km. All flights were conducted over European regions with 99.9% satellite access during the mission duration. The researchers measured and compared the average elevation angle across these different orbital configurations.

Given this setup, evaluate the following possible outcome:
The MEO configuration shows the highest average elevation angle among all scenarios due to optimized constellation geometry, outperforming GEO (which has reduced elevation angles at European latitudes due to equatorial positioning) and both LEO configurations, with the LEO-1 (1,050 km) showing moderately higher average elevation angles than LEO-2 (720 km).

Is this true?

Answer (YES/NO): YES